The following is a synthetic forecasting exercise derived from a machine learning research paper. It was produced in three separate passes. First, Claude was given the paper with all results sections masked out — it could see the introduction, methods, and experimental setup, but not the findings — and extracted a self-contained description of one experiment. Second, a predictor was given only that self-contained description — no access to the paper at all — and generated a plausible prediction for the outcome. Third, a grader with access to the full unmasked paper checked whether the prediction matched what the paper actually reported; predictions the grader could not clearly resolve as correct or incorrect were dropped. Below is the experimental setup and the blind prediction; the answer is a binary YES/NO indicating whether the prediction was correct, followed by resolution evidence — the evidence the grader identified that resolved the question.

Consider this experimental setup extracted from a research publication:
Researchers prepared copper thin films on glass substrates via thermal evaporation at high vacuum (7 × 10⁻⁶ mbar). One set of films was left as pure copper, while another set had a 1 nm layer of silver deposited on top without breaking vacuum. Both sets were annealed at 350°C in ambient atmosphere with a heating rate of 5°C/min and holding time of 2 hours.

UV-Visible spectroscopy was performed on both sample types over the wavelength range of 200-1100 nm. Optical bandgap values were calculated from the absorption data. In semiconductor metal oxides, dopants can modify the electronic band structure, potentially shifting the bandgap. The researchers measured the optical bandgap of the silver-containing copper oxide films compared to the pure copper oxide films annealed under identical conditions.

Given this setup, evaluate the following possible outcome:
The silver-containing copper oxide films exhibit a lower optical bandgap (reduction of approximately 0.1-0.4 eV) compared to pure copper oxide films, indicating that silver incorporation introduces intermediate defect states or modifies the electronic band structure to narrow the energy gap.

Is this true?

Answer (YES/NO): NO